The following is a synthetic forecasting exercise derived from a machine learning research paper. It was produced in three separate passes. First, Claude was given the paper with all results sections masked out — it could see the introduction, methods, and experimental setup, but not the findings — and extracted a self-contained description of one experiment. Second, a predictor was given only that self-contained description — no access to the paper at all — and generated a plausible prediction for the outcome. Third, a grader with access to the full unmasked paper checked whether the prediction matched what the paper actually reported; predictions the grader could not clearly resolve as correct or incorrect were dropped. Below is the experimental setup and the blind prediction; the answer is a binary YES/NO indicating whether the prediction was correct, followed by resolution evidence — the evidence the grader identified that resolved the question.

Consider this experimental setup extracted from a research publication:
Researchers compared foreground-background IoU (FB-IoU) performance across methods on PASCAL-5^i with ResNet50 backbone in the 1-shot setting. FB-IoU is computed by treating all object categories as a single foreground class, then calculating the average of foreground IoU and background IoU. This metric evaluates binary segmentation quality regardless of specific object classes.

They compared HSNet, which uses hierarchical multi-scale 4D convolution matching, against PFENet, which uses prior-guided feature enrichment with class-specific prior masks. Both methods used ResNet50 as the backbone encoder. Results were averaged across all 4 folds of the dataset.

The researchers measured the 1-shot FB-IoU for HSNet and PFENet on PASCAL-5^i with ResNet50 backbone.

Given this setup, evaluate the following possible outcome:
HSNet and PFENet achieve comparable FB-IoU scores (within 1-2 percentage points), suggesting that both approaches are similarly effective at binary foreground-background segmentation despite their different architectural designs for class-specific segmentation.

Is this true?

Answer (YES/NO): NO